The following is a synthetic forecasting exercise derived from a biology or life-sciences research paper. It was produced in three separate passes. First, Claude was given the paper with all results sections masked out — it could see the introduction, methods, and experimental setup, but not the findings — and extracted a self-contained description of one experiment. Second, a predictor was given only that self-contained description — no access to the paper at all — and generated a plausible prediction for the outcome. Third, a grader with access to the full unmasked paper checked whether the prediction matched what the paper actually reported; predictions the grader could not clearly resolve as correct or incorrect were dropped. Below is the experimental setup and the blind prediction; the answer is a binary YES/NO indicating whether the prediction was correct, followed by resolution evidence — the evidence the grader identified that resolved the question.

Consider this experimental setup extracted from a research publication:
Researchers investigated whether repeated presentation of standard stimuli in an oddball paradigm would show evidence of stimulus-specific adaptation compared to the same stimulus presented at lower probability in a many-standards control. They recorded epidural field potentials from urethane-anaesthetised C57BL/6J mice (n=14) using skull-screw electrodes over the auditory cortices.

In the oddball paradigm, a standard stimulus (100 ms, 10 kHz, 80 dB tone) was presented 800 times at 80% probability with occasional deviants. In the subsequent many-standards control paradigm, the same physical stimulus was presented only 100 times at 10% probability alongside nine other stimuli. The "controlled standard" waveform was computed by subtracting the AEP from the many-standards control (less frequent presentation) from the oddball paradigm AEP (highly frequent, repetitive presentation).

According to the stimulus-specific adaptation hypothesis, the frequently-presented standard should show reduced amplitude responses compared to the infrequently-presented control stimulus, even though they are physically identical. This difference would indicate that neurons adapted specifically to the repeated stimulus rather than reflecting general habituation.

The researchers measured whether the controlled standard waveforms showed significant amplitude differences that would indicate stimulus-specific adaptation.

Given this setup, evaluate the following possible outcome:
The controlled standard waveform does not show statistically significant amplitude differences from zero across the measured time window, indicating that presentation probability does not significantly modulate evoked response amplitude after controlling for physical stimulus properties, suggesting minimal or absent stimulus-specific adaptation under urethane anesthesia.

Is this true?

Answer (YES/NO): YES